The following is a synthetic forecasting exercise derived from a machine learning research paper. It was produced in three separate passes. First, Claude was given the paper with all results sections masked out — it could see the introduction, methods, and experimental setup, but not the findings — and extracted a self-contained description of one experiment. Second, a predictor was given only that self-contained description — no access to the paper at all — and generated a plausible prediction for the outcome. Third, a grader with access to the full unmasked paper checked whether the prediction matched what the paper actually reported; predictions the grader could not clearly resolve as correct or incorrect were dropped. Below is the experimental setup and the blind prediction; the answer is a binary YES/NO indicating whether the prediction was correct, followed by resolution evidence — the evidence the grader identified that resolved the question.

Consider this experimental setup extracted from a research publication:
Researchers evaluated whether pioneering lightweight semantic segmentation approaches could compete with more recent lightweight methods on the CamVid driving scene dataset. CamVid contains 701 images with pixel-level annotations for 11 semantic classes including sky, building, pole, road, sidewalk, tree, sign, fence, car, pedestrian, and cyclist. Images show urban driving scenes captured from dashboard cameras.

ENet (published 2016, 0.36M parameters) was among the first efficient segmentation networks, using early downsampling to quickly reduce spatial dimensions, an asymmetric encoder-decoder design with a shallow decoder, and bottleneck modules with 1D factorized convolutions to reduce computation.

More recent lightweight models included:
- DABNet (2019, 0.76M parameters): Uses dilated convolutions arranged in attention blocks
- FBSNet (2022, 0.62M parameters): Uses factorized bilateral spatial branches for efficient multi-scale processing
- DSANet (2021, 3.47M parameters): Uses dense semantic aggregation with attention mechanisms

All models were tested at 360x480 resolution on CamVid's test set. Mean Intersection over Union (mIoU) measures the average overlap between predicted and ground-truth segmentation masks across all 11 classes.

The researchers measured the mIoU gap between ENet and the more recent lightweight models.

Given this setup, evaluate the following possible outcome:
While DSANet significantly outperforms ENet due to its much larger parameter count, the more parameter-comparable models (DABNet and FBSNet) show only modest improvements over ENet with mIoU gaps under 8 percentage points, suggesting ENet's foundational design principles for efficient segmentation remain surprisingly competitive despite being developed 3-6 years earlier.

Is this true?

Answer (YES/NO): NO